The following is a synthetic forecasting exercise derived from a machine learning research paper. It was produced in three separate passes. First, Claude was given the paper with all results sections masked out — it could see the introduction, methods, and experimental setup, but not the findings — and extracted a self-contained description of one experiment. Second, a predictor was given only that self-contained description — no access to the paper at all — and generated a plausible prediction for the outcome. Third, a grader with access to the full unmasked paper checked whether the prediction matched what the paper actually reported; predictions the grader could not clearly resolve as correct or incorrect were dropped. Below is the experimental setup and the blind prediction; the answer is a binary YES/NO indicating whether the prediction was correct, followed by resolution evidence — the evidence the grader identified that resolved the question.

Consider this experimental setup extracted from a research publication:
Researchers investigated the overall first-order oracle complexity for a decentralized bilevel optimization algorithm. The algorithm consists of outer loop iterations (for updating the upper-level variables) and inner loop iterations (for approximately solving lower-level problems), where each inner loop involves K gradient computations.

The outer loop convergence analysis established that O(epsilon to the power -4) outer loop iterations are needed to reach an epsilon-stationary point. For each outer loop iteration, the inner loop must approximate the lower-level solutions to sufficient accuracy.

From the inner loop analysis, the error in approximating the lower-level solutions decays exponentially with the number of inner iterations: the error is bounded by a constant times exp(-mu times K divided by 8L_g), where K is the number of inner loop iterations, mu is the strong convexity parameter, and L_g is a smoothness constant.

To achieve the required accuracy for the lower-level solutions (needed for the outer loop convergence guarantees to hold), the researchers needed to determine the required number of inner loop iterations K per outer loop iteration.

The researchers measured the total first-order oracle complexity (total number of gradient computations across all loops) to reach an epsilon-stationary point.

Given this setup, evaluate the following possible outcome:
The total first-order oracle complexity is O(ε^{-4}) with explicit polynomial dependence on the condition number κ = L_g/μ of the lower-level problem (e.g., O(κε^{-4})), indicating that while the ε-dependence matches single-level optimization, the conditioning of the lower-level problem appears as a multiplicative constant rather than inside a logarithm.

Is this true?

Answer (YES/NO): NO